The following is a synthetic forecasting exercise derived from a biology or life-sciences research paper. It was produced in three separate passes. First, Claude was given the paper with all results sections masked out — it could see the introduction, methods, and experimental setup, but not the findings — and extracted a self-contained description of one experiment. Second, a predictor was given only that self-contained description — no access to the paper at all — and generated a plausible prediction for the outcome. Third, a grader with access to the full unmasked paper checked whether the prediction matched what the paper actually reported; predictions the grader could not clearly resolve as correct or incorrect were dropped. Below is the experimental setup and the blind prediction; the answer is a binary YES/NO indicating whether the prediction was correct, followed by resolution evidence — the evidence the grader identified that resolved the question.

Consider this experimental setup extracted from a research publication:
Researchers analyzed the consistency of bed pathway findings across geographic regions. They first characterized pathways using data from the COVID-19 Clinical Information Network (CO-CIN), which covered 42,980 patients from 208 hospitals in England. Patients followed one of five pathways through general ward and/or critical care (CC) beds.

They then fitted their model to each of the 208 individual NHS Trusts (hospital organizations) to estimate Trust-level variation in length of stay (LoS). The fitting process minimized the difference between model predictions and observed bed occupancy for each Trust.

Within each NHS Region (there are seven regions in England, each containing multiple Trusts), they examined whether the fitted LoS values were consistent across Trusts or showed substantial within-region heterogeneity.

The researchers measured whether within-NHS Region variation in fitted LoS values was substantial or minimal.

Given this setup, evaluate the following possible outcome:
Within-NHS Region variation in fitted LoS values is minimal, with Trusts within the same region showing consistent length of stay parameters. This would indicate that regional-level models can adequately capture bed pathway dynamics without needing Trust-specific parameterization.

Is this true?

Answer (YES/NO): NO